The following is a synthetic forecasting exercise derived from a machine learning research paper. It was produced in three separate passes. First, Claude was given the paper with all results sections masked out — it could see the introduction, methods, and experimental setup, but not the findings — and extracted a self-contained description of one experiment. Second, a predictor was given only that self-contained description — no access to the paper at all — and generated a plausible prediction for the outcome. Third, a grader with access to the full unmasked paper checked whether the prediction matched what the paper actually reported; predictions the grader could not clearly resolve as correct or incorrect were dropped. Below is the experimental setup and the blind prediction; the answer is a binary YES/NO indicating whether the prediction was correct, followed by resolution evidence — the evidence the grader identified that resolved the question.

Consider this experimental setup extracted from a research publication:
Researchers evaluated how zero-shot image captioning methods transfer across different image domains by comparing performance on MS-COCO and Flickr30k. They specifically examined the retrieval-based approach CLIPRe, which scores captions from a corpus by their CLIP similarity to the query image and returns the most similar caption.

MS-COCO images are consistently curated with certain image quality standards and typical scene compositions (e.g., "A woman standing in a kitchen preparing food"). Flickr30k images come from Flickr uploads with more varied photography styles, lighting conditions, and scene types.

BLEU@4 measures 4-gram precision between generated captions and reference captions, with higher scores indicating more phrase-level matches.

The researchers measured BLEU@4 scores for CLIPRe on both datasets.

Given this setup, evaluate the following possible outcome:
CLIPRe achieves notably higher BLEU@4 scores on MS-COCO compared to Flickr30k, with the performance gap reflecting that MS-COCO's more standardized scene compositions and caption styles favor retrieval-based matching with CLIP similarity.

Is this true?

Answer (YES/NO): NO